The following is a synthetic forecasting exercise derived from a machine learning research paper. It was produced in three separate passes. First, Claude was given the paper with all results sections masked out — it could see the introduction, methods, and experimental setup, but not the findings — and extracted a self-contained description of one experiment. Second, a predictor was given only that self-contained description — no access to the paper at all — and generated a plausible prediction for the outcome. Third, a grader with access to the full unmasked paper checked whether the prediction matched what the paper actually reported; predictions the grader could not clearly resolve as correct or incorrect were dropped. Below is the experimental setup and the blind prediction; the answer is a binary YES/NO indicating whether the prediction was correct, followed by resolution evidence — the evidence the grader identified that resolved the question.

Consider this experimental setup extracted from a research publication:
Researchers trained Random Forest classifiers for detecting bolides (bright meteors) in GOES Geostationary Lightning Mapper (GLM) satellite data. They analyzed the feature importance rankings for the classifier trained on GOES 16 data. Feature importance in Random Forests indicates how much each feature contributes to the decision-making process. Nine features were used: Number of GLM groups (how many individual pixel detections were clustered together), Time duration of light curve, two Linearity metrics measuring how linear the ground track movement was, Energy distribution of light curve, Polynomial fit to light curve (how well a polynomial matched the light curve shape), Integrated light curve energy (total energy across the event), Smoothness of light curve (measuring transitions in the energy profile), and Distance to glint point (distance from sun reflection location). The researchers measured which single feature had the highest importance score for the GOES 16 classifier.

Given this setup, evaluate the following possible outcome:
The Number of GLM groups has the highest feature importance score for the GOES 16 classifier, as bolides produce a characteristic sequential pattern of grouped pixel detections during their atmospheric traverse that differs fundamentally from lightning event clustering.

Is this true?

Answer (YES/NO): NO